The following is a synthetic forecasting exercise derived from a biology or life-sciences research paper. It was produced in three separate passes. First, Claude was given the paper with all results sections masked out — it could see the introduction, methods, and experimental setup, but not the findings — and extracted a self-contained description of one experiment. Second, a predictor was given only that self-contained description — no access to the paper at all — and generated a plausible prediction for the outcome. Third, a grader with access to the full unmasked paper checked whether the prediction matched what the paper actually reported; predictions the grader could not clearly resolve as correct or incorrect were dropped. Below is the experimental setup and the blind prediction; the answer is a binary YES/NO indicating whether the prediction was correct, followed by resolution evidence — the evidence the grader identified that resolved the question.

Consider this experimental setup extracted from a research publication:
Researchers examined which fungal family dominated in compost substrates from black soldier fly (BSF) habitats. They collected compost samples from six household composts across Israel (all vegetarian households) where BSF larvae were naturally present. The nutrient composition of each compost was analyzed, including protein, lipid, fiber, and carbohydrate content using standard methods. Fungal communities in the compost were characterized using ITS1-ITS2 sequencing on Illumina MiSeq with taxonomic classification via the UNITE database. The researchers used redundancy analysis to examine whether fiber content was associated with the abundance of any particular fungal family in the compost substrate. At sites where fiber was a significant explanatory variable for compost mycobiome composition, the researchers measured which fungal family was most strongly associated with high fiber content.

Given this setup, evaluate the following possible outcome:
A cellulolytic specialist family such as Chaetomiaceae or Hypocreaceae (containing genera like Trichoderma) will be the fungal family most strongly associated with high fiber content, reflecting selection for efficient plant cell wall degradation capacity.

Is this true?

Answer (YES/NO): NO